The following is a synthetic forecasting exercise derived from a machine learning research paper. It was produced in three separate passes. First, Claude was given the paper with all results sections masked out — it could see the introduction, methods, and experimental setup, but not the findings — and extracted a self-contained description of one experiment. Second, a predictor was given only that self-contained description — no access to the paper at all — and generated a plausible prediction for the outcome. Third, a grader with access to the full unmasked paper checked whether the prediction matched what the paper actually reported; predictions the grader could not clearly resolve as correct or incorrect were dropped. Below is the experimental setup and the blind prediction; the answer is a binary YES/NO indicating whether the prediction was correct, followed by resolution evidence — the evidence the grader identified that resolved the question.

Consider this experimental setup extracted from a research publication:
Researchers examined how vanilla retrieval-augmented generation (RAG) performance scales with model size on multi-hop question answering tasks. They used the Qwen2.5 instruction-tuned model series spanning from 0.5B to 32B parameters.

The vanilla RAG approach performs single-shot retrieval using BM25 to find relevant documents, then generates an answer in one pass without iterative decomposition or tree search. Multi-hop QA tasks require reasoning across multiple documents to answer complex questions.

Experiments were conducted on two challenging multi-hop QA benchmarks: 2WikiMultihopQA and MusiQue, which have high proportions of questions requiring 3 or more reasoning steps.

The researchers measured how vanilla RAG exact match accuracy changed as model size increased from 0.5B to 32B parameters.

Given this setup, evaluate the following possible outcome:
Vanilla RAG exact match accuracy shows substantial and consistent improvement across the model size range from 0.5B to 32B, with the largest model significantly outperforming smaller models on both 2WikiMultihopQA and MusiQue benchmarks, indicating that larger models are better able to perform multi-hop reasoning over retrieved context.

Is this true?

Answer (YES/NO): NO